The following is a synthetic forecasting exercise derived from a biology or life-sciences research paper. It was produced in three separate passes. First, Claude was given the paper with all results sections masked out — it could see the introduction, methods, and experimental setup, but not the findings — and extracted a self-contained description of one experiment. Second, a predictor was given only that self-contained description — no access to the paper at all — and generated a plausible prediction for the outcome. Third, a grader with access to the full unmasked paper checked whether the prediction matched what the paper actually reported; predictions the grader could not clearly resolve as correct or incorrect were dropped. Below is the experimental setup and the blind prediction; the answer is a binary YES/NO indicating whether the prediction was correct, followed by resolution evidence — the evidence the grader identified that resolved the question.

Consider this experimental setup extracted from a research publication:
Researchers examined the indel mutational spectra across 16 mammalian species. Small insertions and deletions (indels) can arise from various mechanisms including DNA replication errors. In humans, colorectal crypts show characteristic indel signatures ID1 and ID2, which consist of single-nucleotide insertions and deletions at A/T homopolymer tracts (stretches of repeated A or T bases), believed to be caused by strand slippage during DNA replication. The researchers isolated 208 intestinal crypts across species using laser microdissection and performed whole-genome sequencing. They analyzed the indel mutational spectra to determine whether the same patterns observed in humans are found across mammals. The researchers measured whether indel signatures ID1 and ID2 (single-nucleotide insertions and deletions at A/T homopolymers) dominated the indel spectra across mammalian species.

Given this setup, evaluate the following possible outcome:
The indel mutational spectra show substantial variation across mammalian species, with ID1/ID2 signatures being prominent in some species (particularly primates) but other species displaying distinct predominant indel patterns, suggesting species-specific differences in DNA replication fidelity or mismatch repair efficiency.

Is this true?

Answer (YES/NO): NO